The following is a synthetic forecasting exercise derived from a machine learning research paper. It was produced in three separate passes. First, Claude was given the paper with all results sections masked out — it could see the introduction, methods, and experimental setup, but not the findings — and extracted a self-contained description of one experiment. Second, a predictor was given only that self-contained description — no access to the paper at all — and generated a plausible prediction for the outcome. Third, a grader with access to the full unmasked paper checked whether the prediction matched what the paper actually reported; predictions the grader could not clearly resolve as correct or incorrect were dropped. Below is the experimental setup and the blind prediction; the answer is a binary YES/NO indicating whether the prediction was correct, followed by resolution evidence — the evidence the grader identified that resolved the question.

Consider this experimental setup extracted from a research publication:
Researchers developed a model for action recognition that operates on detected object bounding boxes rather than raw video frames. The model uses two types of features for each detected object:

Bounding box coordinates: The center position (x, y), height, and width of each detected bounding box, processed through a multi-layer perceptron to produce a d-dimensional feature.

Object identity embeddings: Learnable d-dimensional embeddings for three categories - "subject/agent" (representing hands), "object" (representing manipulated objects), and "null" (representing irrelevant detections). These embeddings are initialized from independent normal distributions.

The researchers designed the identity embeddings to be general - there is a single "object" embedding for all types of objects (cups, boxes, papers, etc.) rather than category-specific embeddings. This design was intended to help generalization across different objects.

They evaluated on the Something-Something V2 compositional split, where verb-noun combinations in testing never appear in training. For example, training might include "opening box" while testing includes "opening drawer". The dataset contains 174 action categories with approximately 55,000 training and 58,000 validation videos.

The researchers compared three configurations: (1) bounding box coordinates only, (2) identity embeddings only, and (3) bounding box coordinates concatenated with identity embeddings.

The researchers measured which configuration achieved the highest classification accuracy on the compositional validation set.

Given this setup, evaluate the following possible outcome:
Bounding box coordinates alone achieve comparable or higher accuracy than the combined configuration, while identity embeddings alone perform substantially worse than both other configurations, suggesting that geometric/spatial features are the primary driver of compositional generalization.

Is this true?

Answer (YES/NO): NO